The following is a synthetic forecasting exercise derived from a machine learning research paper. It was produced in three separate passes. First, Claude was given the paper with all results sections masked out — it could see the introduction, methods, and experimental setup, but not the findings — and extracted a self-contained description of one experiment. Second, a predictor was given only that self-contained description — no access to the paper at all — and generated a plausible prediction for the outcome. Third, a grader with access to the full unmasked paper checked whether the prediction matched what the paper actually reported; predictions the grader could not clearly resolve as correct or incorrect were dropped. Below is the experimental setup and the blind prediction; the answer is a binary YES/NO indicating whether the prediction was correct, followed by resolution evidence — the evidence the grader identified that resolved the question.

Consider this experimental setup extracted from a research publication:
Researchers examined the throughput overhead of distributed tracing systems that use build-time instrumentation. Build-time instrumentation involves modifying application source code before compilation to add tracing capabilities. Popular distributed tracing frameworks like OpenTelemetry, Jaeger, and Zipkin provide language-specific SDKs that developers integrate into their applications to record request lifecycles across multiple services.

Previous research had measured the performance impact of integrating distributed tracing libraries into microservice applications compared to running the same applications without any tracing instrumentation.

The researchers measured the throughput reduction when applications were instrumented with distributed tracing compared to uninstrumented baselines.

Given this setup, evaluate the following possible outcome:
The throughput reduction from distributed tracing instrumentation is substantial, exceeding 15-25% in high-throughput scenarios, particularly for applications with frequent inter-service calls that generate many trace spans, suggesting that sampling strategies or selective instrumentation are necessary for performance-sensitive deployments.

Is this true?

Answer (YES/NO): YES